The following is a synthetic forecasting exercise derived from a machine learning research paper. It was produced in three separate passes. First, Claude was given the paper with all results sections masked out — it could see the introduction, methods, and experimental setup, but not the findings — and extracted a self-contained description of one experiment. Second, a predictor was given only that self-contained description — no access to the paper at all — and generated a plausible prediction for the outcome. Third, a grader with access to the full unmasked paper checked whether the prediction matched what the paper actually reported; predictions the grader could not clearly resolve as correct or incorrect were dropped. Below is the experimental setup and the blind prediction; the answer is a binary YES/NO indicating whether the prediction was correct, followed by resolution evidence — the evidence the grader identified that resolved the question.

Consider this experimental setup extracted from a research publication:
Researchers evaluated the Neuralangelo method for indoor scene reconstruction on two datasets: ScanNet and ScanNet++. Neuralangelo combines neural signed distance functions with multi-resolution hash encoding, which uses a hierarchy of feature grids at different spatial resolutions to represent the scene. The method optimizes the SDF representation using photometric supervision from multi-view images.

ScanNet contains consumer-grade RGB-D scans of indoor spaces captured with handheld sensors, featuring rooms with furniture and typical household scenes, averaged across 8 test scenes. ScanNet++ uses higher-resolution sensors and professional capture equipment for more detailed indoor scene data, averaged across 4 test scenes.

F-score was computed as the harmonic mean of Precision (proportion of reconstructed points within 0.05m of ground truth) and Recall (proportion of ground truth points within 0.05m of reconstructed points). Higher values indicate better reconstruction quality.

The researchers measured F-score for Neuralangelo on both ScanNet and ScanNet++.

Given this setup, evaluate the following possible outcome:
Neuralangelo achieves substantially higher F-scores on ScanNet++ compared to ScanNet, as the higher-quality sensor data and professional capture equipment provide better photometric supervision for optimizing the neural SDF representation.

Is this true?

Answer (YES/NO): NO